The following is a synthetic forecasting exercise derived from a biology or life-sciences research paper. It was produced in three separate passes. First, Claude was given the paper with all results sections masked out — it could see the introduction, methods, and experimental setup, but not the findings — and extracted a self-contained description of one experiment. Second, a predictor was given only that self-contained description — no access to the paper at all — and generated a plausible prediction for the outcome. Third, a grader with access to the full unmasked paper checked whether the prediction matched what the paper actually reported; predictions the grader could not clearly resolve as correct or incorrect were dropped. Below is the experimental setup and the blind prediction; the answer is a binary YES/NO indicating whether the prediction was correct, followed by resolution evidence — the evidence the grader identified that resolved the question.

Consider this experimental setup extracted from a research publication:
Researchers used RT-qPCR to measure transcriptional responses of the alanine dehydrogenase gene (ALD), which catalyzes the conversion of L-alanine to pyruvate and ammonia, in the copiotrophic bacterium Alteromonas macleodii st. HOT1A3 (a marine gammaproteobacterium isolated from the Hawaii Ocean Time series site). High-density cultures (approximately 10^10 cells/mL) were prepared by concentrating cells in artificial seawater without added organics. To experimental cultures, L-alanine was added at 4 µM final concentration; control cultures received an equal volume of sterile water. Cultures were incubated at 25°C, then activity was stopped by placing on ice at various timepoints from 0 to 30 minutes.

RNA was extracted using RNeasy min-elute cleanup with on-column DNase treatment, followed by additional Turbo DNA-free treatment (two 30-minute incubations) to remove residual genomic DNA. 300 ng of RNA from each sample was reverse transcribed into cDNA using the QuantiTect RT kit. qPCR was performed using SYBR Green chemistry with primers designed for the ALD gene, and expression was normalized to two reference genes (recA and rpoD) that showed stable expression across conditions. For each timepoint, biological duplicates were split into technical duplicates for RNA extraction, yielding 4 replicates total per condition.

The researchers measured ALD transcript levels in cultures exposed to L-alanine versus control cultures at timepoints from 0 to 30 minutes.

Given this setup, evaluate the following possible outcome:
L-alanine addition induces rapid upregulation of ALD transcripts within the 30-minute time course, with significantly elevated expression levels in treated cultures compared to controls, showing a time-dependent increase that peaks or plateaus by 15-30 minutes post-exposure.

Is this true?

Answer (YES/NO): NO